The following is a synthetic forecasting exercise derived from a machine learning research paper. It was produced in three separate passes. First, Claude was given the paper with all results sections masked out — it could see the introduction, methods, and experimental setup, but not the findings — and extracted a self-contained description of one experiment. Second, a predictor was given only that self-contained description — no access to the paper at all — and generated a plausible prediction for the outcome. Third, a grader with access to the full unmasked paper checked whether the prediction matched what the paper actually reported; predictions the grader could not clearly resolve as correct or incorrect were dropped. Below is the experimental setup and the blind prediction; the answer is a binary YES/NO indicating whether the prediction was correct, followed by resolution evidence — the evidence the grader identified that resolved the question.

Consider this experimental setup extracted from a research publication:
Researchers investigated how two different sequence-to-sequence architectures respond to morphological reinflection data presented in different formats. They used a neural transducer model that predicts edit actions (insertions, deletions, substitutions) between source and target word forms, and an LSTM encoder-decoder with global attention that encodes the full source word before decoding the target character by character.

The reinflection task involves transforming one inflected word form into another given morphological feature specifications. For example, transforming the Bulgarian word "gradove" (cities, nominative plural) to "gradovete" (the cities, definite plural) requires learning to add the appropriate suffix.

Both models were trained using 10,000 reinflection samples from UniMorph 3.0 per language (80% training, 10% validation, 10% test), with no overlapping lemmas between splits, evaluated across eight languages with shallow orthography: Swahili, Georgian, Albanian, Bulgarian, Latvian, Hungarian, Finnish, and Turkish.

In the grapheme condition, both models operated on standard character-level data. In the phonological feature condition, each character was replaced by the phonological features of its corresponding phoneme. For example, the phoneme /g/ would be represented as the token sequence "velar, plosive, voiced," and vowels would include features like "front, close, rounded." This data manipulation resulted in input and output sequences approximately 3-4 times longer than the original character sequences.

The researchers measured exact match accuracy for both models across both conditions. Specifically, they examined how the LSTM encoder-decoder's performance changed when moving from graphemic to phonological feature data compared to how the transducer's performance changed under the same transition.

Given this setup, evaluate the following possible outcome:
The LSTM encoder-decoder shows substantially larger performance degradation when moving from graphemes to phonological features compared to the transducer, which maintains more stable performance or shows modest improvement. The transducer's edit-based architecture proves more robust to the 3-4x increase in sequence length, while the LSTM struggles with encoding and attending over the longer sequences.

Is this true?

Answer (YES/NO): YES